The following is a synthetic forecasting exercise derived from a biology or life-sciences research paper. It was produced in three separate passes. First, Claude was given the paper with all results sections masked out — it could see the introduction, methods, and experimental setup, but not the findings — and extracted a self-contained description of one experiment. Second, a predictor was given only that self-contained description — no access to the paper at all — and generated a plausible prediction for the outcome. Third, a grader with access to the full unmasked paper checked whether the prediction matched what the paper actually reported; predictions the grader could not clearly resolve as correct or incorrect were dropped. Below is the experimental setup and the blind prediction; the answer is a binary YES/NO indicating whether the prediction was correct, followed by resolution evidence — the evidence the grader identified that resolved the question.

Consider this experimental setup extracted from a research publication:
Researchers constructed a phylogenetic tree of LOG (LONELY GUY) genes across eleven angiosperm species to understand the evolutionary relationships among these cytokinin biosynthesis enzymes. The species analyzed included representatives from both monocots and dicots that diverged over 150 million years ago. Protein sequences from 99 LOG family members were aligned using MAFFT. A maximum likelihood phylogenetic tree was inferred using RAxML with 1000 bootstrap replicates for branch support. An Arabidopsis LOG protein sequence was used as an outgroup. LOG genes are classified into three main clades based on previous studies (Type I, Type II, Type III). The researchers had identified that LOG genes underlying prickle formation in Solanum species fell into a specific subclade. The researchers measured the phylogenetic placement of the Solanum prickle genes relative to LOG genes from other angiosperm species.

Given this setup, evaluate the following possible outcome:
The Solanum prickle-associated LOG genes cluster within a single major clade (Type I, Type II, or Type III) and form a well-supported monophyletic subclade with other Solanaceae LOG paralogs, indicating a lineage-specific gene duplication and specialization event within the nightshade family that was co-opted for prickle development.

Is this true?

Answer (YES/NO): NO